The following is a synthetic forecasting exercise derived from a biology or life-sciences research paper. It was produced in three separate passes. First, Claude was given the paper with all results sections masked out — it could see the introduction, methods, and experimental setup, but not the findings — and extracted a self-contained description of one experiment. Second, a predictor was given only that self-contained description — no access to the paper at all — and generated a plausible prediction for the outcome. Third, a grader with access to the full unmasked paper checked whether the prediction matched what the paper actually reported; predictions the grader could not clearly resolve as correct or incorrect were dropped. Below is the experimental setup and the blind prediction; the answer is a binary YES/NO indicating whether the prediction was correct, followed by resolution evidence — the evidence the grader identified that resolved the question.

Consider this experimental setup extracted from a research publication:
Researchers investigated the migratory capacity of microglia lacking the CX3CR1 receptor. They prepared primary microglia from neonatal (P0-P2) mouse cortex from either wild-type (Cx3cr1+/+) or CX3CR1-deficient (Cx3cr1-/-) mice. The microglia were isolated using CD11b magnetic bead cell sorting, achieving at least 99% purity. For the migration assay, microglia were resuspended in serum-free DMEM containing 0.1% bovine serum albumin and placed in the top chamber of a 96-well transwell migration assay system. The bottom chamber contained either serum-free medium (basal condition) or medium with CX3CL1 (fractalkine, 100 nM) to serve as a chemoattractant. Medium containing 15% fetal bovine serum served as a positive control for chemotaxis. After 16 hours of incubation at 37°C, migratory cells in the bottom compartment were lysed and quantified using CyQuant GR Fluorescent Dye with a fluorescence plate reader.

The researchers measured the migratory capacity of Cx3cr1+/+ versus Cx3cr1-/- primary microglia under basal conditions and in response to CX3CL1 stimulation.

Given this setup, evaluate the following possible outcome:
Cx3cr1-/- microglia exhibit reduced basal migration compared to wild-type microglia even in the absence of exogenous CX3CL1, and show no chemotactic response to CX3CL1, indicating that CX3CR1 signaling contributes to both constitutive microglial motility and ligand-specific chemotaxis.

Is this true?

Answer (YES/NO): YES